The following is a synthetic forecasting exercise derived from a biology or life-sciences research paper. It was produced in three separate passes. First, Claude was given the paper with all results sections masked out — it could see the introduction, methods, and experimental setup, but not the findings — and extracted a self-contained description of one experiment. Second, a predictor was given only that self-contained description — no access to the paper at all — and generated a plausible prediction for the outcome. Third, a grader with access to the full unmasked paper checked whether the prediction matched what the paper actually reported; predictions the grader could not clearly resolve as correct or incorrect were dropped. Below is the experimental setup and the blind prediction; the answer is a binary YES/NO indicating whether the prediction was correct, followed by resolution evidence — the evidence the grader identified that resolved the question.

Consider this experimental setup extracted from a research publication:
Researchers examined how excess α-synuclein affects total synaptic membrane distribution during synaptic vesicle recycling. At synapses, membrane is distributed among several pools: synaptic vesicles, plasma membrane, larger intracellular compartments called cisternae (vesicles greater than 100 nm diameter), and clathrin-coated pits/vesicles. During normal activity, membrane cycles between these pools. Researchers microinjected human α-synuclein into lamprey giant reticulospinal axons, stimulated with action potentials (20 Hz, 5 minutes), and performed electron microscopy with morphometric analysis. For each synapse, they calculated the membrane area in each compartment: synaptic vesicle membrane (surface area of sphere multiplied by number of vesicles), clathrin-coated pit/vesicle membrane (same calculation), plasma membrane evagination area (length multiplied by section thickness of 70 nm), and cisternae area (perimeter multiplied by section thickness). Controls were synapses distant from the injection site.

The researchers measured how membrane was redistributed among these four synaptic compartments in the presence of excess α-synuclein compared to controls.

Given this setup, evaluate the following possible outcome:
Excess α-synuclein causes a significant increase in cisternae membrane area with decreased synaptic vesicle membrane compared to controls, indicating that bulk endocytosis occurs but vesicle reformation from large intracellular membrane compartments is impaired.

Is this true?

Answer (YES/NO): NO